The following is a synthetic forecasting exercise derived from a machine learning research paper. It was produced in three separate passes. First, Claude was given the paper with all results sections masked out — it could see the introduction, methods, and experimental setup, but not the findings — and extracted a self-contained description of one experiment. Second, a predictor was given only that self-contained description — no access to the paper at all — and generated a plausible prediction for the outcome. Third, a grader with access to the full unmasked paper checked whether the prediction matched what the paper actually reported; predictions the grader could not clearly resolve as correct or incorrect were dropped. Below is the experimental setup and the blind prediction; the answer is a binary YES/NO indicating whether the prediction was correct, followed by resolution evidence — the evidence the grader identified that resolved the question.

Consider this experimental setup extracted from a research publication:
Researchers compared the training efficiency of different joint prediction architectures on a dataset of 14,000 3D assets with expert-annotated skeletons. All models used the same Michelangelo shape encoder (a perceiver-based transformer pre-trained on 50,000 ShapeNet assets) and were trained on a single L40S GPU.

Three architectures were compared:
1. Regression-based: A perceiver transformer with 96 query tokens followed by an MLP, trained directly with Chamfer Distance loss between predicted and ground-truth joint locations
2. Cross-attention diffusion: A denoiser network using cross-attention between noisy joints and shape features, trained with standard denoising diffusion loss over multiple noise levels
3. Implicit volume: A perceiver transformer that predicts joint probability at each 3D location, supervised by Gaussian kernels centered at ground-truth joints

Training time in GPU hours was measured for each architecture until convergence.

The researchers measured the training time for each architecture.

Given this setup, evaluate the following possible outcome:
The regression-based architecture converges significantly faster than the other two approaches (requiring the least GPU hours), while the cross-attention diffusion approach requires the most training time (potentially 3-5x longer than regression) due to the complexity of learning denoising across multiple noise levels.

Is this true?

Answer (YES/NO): NO